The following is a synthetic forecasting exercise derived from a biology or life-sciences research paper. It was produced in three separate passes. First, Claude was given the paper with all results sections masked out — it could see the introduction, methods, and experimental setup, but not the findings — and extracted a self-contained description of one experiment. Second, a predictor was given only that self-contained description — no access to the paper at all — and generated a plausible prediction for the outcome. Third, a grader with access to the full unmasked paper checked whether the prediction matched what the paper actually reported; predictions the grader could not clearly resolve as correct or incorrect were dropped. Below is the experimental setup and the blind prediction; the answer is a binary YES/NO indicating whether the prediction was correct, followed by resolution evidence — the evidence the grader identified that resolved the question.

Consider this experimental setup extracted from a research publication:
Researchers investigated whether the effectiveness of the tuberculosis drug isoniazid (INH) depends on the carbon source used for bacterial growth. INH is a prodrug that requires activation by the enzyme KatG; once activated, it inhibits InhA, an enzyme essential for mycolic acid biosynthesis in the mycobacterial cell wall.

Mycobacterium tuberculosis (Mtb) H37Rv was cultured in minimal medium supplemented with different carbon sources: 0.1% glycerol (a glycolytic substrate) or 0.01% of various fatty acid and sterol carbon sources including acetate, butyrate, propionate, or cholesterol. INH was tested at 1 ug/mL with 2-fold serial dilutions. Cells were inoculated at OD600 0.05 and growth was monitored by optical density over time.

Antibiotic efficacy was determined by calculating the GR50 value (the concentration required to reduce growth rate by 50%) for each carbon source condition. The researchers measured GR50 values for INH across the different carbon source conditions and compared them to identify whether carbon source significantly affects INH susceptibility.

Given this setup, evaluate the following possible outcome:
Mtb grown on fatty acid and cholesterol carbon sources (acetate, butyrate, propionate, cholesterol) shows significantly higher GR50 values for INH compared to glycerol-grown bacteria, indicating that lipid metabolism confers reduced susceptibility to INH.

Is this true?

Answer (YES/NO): NO